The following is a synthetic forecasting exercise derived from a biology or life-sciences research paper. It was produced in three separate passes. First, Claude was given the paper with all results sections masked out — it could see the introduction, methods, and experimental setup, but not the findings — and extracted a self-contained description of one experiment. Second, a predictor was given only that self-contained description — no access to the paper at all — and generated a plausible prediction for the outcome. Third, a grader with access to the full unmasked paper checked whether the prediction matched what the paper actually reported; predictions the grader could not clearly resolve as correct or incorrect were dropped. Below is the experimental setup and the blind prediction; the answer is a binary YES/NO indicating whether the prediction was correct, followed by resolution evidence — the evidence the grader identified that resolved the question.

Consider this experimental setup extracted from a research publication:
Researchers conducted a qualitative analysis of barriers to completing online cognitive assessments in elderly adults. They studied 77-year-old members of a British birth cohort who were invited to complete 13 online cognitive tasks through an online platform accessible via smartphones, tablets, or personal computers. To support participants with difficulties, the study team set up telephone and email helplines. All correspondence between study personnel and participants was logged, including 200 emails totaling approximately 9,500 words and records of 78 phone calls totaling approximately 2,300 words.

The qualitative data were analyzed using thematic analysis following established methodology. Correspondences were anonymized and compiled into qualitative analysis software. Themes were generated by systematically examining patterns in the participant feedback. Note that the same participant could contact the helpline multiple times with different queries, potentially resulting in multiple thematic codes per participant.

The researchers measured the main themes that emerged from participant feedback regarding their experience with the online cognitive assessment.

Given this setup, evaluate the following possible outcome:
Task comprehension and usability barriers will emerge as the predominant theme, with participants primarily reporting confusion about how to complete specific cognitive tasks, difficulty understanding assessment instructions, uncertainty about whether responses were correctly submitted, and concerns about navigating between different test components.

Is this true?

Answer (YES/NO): NO